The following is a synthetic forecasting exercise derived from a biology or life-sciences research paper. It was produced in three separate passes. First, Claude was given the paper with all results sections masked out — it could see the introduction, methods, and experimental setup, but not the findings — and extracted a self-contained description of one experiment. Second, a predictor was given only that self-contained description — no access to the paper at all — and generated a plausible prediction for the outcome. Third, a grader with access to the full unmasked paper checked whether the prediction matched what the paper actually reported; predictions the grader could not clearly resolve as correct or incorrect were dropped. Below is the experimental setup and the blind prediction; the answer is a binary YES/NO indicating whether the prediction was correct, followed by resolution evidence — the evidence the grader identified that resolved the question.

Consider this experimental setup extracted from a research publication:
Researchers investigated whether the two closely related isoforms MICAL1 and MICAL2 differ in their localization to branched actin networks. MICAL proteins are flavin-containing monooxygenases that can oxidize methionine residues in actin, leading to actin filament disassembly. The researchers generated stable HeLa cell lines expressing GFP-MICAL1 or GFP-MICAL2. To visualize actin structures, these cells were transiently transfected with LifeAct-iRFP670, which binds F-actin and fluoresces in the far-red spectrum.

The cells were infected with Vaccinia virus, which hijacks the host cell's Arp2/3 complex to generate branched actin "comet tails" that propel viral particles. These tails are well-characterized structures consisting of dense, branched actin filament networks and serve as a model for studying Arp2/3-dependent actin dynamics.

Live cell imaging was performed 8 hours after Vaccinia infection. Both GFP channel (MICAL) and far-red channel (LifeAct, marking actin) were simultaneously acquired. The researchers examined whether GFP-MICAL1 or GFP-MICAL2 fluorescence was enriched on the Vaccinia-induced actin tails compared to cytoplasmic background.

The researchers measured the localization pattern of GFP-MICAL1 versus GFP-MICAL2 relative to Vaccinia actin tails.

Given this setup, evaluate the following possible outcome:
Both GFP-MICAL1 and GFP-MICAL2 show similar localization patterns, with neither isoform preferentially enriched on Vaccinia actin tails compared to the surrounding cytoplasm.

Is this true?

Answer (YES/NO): NO